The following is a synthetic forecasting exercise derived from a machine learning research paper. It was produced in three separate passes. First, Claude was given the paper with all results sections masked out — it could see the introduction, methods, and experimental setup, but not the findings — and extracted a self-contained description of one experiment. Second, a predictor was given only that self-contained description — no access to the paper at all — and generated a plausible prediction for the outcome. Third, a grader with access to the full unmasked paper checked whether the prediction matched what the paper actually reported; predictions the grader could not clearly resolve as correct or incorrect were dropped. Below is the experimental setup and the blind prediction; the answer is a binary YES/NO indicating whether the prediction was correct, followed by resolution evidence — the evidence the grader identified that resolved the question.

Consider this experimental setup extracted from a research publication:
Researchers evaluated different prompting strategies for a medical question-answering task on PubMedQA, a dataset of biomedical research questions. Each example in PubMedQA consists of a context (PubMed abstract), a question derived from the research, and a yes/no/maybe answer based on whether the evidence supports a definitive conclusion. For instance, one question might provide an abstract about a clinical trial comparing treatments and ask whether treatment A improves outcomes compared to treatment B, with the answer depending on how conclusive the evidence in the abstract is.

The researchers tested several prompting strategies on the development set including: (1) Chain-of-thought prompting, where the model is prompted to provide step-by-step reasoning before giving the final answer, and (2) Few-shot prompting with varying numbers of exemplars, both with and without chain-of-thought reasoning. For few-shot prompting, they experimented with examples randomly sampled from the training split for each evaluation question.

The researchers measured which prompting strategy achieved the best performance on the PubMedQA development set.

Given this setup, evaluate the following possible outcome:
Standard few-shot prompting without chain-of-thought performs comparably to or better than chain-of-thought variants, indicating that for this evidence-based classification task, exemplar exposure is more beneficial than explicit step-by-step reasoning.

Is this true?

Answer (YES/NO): YES